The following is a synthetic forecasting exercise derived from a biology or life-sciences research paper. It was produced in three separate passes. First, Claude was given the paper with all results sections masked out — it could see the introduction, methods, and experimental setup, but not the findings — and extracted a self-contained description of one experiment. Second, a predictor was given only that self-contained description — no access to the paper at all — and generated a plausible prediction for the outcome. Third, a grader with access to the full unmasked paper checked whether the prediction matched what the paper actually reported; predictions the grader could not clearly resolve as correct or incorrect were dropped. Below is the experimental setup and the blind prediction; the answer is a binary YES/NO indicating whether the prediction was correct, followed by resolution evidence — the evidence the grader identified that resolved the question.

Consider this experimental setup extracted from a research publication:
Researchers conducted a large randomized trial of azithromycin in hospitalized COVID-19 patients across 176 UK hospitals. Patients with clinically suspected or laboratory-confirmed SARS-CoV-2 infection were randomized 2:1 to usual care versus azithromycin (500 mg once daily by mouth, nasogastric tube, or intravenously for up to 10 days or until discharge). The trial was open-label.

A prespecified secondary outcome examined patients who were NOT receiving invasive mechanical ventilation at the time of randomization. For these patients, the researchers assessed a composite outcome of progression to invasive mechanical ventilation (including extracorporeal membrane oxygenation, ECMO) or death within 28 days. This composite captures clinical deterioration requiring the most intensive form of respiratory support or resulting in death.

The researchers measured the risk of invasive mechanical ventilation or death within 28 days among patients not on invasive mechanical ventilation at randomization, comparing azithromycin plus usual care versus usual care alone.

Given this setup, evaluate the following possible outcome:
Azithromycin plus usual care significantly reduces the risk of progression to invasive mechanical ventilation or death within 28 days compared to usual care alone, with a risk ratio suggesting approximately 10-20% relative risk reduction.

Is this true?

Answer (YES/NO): NO